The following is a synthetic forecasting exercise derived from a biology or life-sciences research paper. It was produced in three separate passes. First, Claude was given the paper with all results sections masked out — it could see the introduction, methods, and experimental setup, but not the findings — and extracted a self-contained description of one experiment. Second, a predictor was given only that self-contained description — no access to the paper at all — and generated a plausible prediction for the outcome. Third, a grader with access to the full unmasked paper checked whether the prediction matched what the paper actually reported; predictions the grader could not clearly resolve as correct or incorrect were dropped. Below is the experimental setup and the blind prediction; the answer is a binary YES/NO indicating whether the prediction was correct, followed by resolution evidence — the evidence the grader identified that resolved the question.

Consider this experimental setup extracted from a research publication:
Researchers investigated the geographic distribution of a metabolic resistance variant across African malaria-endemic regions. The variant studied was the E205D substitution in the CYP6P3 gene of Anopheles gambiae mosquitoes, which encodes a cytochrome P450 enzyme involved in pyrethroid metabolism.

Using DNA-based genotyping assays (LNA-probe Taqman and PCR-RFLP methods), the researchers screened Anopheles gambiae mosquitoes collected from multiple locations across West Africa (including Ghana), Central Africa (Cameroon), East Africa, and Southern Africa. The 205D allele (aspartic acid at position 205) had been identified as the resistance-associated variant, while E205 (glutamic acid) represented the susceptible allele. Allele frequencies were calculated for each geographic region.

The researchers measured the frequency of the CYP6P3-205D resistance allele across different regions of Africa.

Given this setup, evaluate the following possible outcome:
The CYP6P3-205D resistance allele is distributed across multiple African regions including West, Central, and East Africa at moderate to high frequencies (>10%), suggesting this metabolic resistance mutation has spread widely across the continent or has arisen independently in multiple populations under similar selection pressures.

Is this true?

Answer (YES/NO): NO